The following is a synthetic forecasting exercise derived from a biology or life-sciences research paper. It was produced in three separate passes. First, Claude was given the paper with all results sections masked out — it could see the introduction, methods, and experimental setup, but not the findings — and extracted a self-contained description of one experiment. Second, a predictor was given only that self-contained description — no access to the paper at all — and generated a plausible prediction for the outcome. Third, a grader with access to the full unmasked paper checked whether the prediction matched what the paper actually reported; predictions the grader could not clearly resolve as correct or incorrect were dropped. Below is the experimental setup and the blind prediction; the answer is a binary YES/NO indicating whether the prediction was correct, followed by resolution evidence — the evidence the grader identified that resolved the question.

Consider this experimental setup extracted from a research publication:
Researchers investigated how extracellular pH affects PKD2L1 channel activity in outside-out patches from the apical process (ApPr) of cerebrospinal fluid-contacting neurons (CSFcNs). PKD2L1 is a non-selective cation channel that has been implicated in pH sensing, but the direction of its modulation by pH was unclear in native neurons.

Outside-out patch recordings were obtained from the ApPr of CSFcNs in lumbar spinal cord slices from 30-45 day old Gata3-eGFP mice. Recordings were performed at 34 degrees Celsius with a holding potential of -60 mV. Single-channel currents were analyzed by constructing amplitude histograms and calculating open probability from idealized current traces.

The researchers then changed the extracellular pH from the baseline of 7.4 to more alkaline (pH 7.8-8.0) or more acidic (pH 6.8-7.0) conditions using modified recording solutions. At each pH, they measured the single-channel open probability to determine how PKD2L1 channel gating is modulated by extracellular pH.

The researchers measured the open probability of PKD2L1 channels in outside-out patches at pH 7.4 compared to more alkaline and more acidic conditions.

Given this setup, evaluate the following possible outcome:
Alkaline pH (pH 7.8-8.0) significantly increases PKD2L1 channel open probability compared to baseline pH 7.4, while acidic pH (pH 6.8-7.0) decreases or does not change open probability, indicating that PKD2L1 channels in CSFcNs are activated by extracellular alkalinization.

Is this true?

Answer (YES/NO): YES